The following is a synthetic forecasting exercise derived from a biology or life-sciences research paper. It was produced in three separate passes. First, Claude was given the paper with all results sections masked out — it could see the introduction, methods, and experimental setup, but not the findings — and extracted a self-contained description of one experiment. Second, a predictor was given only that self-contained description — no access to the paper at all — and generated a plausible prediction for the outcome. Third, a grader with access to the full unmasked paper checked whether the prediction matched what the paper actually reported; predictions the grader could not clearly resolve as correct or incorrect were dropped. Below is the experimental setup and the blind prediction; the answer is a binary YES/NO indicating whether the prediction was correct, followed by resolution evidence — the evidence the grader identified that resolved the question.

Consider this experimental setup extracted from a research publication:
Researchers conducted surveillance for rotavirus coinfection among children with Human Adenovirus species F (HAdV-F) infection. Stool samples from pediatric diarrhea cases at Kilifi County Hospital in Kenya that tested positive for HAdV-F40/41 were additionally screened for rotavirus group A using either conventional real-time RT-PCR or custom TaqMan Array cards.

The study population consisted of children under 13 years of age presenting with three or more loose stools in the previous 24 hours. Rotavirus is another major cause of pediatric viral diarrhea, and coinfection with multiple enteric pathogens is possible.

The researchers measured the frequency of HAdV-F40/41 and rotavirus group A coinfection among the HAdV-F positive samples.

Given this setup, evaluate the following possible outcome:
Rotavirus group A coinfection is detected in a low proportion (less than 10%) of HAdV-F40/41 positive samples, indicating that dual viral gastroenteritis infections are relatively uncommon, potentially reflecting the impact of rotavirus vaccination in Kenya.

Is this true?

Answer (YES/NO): NO